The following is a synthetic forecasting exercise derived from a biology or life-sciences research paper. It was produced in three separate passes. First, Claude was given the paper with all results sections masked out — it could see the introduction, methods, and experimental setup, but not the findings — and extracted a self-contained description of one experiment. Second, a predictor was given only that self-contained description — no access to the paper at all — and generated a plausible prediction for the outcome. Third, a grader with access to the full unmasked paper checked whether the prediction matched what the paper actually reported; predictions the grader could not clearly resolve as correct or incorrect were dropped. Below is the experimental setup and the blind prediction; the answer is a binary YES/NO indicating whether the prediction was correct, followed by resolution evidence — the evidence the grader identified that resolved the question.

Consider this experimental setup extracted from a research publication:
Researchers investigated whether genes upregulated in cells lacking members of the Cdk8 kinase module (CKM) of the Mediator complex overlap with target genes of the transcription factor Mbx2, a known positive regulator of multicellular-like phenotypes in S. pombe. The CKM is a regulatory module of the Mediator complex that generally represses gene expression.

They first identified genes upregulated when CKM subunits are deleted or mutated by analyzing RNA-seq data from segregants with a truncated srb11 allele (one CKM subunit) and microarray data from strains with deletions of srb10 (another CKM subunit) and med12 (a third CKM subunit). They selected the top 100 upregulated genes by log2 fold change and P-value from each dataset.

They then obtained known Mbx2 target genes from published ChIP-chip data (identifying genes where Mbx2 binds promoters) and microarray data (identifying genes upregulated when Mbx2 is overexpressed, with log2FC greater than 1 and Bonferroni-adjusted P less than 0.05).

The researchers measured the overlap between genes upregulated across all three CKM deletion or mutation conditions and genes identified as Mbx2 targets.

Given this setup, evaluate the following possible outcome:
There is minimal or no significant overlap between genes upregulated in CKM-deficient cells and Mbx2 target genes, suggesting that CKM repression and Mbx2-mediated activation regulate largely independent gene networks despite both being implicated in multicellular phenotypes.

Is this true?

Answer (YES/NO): NO